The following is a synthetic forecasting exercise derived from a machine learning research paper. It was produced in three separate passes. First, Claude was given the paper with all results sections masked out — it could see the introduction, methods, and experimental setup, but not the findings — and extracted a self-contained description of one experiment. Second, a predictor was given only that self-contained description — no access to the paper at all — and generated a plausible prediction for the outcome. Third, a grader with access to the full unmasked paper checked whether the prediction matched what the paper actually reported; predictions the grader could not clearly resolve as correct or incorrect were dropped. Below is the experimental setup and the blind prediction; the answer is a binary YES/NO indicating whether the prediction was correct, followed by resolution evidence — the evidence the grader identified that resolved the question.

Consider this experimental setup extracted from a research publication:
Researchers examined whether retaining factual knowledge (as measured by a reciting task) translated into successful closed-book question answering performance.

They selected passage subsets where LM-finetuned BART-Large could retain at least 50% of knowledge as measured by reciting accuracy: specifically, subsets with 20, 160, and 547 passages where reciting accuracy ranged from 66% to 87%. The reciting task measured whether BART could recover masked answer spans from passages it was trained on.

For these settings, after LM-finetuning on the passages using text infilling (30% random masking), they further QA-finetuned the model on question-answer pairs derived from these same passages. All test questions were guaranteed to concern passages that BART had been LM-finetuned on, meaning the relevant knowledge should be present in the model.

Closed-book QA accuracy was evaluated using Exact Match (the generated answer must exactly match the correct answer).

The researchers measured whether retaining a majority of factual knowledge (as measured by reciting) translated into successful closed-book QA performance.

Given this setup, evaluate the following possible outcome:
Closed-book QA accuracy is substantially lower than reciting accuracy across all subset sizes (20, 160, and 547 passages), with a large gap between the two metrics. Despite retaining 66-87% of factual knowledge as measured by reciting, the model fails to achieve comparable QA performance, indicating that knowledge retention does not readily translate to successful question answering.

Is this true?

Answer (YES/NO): YES